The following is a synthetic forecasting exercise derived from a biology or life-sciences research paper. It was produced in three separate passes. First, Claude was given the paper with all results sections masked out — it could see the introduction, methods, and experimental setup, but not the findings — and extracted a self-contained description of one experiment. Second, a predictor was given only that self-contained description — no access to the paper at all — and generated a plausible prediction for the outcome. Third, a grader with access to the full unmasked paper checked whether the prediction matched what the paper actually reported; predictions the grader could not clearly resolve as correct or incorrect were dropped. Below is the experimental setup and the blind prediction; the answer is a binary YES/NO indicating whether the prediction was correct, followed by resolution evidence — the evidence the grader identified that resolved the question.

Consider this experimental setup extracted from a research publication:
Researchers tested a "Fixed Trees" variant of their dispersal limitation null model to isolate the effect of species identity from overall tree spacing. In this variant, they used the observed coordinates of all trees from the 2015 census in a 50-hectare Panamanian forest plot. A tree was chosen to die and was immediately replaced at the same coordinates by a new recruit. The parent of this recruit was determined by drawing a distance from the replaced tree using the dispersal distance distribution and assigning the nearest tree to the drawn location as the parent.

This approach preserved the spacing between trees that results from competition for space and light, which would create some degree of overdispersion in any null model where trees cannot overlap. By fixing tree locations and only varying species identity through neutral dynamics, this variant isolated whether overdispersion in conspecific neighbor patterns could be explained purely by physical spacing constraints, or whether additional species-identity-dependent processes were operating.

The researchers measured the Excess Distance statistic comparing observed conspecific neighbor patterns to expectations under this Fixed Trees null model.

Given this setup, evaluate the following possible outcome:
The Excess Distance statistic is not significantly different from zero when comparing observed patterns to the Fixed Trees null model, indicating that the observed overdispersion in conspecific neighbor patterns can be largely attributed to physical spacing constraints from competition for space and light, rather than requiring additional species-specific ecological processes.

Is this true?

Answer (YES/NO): NO